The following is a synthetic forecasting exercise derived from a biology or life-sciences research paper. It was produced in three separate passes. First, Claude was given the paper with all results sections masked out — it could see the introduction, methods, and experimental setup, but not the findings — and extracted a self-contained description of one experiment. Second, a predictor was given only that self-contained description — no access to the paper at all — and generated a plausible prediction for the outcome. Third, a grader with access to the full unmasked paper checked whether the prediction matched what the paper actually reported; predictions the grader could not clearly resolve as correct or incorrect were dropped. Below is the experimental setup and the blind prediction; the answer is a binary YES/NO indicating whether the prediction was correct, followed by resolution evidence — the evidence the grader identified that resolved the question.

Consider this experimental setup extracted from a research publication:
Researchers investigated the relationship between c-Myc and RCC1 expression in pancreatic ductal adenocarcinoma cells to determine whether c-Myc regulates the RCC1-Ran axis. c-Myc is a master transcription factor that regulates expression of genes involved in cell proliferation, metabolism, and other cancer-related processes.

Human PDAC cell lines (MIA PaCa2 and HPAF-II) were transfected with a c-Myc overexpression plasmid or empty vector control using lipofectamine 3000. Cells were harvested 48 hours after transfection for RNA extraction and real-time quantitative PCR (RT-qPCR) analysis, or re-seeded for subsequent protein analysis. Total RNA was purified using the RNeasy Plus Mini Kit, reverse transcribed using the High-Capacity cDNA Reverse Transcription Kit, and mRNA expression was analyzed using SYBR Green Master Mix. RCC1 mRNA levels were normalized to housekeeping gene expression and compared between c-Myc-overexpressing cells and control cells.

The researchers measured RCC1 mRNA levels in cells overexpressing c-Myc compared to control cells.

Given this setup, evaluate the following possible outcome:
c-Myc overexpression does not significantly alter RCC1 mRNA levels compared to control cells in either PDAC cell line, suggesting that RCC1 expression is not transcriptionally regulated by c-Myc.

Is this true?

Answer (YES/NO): NO